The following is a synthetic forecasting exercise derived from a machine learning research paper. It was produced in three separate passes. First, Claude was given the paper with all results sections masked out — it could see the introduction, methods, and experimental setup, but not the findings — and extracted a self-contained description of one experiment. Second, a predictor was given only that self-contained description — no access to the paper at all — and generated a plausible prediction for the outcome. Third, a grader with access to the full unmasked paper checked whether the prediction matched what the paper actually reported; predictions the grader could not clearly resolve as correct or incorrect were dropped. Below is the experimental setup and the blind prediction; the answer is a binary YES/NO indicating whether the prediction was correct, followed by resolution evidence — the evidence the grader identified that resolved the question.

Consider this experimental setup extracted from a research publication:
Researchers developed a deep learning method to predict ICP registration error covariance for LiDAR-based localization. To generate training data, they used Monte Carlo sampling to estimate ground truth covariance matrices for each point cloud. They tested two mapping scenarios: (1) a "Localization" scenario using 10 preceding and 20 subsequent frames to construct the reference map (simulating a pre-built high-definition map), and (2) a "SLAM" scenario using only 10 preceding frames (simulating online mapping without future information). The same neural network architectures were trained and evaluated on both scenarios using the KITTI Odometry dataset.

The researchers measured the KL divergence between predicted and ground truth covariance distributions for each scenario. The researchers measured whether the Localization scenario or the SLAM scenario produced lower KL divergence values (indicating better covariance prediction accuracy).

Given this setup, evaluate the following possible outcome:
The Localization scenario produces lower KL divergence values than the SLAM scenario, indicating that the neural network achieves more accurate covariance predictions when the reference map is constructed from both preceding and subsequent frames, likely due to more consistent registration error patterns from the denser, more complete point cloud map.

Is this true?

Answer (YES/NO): YES